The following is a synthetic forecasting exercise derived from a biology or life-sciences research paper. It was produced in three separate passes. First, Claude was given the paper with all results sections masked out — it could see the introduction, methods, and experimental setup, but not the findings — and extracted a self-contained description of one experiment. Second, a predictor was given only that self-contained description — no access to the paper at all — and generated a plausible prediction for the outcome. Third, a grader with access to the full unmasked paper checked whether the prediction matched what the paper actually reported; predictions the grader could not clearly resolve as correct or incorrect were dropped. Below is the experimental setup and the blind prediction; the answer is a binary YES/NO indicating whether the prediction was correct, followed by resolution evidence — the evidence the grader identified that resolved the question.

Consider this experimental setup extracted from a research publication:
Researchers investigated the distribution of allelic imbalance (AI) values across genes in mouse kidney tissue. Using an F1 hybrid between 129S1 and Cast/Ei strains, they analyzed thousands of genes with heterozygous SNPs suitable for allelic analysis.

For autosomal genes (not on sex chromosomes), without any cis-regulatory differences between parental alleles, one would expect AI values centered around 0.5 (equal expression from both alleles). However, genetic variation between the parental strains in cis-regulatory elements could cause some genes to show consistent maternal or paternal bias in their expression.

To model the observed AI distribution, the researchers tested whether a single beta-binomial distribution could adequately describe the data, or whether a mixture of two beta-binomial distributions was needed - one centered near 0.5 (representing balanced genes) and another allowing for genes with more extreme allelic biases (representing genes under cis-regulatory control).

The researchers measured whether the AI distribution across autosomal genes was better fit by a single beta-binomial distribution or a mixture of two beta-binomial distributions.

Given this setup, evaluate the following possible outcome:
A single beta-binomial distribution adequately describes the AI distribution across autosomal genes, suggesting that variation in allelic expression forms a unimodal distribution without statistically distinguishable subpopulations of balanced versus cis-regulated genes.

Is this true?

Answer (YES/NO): NO